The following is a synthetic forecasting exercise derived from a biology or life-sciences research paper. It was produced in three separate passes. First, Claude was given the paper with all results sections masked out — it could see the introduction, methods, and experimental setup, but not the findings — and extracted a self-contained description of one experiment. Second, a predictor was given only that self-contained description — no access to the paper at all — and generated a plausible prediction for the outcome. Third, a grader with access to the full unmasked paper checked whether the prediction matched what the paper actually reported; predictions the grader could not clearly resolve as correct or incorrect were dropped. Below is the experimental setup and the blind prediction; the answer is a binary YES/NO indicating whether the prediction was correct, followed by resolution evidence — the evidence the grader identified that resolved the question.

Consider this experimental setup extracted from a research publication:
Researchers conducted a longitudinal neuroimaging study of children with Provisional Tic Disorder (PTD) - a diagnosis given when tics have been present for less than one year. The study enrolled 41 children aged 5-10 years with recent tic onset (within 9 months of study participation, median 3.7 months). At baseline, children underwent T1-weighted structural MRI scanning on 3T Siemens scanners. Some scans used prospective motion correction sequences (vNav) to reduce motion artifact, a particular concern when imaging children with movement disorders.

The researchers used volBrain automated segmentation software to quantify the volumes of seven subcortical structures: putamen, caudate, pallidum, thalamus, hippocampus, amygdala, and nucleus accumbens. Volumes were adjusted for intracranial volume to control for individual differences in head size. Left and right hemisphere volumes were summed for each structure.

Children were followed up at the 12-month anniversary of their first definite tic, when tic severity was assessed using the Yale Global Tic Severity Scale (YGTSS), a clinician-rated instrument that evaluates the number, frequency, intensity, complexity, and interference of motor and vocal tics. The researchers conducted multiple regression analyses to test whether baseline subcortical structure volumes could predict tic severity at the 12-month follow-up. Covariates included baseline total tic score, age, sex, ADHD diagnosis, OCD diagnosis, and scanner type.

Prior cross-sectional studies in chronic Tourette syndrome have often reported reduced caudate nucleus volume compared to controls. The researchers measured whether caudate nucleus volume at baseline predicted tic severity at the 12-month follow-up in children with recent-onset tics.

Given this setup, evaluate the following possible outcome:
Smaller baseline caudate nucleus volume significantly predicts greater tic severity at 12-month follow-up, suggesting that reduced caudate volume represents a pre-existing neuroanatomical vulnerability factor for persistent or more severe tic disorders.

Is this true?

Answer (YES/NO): NO